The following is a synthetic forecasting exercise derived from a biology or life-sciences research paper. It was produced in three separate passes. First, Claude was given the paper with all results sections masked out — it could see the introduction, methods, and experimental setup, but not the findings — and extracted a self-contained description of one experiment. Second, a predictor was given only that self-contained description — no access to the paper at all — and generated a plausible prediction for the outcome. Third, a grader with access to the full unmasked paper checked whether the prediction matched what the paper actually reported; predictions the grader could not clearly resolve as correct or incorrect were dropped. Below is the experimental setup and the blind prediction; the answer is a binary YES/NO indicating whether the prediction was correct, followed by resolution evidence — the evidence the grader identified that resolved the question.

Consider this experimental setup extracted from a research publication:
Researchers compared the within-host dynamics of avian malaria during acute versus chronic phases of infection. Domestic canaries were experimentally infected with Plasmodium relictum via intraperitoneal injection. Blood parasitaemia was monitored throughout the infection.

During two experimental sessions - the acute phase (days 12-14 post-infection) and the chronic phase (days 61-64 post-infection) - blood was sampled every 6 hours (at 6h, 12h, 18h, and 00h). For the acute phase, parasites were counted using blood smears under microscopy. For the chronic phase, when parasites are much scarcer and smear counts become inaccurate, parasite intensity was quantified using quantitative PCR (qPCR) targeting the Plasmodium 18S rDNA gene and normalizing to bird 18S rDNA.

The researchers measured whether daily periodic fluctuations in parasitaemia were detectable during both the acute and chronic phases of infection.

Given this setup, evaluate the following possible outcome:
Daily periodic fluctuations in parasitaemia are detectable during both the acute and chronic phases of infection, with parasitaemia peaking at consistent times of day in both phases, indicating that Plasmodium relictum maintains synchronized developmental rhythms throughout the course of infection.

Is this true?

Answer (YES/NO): YES